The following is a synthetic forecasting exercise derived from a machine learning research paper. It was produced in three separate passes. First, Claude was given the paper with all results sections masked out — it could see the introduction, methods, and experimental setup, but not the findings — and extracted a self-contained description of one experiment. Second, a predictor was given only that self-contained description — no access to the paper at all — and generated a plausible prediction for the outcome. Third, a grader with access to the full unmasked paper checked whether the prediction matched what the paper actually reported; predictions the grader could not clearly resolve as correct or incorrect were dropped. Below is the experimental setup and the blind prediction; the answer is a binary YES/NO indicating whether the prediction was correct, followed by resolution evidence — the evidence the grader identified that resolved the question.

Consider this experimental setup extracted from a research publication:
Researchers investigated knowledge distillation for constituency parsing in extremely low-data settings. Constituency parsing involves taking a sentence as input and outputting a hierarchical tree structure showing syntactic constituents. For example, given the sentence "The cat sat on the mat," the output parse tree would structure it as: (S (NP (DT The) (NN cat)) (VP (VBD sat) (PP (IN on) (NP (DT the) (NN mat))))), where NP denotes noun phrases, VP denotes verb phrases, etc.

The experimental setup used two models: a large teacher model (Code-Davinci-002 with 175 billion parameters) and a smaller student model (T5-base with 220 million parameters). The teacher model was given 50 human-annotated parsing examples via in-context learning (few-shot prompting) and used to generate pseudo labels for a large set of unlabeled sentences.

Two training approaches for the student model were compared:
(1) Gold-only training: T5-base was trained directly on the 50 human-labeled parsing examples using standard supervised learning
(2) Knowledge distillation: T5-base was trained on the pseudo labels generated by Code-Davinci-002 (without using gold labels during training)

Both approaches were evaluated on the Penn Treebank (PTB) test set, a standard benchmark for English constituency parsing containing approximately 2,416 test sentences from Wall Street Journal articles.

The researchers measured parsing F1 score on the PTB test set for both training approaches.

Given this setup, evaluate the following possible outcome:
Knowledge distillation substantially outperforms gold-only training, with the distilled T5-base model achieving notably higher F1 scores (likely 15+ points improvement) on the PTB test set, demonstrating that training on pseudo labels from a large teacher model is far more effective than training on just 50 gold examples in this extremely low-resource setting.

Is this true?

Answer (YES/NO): YES